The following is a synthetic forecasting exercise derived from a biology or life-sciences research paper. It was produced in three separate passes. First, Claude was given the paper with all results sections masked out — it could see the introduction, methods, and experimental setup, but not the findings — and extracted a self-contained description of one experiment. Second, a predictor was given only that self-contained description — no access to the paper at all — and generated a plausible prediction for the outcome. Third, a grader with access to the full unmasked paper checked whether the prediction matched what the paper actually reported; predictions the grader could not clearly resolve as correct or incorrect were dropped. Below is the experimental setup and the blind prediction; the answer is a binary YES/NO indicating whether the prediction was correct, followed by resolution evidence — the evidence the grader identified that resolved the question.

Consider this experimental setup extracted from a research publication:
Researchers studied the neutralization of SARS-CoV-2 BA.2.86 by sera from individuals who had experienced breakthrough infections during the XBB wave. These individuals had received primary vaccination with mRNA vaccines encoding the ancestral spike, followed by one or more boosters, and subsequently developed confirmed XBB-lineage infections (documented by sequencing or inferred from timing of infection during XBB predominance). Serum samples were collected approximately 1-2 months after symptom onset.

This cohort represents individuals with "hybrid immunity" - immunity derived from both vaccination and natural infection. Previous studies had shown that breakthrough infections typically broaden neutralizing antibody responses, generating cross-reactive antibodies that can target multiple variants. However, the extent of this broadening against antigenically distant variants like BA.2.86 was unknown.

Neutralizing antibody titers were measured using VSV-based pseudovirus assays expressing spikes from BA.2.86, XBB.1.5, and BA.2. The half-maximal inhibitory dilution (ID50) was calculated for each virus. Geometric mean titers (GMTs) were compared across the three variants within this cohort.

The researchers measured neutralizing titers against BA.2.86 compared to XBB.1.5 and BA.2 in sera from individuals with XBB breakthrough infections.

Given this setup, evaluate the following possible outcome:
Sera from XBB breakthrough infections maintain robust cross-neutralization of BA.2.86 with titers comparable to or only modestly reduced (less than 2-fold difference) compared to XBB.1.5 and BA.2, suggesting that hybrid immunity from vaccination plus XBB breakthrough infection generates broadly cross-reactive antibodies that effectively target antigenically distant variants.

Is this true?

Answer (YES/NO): YES